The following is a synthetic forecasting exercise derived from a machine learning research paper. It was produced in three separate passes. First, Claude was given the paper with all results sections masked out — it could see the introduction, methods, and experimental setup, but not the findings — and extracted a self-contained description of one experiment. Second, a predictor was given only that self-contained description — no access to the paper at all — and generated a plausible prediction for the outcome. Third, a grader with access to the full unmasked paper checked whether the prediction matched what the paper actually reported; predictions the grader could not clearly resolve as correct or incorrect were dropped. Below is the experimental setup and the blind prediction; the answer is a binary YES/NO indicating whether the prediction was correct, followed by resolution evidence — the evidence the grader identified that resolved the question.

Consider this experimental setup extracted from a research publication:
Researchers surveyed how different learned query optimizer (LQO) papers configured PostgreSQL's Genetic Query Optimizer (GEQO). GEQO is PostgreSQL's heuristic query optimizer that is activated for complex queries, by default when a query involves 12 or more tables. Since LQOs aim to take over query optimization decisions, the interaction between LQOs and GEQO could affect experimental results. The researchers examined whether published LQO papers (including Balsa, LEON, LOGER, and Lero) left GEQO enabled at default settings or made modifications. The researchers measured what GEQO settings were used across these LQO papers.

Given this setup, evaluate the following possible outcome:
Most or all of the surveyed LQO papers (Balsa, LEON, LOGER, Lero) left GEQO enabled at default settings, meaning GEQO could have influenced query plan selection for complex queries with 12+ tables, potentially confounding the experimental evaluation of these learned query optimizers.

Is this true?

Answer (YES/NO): NO